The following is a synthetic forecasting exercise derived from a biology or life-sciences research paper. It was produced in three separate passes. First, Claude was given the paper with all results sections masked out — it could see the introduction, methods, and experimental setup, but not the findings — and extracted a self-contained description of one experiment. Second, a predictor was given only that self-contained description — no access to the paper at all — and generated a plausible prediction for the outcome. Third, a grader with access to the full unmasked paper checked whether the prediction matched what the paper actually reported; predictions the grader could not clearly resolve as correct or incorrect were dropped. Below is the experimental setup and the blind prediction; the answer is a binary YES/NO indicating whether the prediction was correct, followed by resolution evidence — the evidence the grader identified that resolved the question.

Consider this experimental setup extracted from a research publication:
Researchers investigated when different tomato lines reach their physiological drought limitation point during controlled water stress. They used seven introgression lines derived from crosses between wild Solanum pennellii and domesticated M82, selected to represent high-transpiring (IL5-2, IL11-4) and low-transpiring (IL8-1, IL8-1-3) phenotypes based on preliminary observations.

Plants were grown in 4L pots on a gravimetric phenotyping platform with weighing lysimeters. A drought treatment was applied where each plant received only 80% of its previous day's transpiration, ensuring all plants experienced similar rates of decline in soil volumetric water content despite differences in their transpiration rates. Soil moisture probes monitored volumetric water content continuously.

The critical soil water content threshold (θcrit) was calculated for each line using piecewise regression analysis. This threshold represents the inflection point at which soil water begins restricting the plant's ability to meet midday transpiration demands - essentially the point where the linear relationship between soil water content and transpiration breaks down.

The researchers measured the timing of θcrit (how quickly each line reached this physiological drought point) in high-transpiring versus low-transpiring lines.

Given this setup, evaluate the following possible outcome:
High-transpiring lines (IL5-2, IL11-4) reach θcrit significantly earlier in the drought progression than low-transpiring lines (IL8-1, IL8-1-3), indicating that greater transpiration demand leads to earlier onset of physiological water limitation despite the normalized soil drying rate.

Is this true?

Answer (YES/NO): YES